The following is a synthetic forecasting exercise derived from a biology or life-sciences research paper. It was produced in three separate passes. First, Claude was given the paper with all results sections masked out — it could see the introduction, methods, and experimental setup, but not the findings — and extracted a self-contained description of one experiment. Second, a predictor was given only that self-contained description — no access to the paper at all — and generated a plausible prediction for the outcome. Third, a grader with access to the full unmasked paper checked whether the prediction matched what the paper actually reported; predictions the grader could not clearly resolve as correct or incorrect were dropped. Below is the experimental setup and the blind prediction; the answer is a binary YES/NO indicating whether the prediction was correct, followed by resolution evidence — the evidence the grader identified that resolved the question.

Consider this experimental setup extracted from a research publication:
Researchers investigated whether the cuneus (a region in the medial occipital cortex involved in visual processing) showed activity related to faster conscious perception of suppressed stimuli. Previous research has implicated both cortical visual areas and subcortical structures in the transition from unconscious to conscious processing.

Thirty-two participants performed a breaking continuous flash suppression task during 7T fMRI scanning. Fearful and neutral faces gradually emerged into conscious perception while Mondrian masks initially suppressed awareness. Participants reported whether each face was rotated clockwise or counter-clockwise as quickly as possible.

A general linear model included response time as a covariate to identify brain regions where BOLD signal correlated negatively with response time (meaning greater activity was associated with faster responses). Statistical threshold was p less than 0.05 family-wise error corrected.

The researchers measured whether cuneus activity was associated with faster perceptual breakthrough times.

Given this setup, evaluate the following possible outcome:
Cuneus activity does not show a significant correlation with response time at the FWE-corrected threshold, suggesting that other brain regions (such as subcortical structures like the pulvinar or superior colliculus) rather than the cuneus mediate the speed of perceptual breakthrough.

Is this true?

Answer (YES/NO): NO